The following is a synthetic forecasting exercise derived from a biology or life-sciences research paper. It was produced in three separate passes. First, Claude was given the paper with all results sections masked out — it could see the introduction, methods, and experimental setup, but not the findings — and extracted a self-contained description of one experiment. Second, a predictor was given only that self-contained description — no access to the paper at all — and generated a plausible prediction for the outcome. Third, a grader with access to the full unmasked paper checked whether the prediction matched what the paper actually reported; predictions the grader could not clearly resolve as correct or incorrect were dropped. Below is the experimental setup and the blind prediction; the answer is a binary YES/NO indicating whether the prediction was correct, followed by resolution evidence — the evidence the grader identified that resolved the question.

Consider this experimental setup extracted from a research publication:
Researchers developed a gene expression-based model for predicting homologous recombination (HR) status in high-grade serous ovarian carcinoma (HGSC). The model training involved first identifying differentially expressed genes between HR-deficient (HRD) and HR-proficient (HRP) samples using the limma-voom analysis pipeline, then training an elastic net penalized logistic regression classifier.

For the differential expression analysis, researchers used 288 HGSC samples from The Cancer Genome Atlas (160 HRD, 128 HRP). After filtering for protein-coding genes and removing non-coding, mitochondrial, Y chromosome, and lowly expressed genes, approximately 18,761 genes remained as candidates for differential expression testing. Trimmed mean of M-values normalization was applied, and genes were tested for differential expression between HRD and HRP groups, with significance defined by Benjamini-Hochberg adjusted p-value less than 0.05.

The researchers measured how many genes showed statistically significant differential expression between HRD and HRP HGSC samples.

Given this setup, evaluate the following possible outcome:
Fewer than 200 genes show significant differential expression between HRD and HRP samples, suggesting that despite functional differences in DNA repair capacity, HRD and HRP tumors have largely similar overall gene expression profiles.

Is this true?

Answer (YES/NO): NO